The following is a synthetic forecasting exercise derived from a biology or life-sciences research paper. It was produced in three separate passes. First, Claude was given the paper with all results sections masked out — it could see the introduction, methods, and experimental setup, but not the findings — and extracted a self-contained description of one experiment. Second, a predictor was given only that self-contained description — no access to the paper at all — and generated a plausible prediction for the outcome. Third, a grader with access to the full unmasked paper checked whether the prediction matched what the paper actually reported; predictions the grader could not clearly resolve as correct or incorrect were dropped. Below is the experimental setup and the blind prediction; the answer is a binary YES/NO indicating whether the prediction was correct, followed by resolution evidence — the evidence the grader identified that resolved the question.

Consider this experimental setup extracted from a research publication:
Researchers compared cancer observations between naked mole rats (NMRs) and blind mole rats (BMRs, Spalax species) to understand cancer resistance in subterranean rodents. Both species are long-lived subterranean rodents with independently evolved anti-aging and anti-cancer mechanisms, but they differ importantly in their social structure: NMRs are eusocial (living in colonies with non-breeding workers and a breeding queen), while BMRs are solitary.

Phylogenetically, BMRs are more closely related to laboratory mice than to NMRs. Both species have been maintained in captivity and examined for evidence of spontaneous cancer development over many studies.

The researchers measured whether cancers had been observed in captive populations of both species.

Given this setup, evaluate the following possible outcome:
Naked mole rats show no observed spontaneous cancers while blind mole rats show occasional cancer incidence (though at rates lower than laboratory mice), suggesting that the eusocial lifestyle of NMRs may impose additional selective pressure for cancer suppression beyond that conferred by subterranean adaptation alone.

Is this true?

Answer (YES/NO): NO